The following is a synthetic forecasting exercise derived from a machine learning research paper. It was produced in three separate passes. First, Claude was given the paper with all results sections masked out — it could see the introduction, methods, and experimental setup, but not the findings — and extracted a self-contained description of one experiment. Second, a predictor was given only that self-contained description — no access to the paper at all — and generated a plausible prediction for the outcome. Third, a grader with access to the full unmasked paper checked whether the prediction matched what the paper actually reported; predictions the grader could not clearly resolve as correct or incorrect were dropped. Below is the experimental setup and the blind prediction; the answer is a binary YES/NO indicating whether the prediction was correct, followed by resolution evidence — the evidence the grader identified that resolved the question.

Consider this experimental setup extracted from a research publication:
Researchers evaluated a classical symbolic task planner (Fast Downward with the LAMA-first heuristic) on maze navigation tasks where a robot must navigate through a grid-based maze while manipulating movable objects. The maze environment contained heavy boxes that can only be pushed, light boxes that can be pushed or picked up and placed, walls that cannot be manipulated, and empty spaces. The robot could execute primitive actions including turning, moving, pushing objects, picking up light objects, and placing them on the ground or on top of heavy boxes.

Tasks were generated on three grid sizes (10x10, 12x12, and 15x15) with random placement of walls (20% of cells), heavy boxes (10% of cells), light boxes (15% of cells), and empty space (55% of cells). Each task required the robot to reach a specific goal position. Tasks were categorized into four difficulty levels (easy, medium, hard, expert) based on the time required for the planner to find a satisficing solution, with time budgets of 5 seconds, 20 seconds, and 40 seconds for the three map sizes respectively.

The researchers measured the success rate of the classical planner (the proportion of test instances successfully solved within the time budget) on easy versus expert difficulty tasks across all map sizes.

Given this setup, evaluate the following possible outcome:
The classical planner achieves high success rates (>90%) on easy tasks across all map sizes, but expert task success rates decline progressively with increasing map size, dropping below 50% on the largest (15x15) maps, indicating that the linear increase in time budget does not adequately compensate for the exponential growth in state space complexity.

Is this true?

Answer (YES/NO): NO